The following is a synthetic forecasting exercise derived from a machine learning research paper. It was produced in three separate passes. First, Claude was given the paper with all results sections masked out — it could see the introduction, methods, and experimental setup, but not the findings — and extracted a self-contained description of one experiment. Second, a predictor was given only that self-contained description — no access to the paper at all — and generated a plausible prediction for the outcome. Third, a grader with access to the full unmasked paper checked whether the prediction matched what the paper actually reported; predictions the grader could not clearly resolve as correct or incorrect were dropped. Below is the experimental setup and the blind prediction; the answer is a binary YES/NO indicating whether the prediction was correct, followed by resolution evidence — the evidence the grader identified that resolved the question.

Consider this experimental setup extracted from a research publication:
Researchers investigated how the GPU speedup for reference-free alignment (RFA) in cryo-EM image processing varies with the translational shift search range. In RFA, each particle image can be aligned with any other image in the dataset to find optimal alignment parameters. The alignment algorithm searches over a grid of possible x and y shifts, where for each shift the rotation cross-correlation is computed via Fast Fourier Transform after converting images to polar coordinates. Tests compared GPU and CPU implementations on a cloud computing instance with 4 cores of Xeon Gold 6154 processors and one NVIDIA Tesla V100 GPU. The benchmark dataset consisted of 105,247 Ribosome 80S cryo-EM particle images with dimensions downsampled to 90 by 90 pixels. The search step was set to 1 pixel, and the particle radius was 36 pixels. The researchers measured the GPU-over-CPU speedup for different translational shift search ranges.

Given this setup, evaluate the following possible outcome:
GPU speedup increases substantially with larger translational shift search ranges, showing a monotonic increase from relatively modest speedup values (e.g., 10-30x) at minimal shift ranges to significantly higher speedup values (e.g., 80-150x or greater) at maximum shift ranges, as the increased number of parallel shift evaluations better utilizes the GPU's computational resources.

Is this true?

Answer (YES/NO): NO